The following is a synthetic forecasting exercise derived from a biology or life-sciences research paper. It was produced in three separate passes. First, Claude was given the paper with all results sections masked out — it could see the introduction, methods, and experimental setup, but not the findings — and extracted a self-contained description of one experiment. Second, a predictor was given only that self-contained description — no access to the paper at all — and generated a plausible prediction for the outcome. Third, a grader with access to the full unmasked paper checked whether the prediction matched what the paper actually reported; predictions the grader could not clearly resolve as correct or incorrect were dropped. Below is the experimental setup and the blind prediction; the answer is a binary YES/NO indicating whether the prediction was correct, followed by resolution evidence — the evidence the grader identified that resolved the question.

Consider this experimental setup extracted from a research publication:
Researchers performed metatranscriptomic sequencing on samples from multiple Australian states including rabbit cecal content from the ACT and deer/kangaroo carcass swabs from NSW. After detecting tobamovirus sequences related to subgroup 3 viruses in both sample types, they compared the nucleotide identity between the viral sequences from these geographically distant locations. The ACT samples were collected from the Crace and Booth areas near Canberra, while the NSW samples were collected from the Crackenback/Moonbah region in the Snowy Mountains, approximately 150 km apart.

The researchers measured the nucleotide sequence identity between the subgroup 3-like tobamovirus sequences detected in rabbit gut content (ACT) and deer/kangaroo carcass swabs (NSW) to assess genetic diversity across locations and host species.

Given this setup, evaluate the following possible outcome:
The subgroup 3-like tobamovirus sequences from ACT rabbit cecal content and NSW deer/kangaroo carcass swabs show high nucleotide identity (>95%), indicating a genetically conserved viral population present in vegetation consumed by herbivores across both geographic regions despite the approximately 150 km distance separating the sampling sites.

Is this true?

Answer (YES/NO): YES